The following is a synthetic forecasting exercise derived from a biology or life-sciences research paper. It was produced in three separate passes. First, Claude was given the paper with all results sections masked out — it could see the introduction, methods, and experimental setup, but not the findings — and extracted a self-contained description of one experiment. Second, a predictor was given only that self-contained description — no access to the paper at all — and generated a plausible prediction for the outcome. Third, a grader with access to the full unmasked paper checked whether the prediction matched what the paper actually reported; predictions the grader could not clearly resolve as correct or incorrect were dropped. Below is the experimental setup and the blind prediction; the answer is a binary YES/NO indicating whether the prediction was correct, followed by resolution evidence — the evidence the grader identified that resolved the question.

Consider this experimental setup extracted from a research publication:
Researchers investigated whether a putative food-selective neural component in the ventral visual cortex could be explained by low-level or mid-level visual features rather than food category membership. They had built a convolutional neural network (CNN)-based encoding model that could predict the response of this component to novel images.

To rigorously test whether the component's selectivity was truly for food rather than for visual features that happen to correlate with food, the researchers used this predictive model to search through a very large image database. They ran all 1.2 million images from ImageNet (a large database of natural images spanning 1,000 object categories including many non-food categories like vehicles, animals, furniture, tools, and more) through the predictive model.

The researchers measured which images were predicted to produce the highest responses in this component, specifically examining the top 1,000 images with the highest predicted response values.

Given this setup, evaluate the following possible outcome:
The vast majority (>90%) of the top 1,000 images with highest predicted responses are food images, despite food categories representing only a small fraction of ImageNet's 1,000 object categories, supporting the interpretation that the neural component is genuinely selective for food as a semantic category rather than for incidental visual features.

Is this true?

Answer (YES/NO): YES